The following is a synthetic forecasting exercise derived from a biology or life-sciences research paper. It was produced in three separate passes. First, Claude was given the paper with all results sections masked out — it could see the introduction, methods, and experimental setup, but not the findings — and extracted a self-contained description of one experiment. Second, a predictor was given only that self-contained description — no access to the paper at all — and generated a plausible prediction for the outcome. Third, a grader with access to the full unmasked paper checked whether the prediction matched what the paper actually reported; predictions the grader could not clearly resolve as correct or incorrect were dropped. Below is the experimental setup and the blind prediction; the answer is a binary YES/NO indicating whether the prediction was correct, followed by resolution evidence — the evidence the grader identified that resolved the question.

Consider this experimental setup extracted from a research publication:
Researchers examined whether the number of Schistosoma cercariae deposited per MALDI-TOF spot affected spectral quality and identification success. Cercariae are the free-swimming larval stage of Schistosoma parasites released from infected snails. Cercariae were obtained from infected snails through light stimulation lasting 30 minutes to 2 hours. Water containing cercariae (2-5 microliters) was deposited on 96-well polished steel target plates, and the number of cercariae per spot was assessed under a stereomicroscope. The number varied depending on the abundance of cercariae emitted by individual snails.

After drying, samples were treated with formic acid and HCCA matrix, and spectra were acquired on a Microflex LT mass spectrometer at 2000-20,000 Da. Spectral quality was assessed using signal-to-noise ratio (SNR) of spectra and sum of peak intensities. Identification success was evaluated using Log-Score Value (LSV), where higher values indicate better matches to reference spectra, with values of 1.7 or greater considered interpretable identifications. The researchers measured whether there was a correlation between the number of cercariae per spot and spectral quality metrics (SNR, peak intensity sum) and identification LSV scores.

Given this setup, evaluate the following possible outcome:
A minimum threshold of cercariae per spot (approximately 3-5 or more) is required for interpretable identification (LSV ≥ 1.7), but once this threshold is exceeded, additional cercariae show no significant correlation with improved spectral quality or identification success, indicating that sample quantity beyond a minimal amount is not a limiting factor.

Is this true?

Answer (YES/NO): NO